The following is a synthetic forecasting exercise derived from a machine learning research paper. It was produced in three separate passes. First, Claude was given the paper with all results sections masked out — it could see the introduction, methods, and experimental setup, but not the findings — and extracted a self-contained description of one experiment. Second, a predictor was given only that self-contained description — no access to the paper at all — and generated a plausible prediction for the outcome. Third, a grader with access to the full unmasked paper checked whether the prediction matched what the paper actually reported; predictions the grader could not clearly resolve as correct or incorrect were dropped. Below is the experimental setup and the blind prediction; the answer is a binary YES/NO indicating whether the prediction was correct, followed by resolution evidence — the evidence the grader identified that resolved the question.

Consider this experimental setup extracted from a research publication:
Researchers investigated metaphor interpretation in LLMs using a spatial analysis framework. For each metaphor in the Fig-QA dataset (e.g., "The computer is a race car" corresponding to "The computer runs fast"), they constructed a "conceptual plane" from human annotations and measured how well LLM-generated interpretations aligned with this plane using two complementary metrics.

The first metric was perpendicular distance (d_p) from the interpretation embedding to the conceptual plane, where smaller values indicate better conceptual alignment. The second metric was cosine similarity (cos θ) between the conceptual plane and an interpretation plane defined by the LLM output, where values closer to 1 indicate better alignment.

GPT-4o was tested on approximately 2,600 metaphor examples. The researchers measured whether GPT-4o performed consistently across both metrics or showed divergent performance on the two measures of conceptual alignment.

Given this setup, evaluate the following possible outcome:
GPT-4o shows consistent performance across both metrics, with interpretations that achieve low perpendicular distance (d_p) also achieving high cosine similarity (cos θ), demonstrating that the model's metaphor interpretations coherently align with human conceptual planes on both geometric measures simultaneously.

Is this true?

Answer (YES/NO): NO